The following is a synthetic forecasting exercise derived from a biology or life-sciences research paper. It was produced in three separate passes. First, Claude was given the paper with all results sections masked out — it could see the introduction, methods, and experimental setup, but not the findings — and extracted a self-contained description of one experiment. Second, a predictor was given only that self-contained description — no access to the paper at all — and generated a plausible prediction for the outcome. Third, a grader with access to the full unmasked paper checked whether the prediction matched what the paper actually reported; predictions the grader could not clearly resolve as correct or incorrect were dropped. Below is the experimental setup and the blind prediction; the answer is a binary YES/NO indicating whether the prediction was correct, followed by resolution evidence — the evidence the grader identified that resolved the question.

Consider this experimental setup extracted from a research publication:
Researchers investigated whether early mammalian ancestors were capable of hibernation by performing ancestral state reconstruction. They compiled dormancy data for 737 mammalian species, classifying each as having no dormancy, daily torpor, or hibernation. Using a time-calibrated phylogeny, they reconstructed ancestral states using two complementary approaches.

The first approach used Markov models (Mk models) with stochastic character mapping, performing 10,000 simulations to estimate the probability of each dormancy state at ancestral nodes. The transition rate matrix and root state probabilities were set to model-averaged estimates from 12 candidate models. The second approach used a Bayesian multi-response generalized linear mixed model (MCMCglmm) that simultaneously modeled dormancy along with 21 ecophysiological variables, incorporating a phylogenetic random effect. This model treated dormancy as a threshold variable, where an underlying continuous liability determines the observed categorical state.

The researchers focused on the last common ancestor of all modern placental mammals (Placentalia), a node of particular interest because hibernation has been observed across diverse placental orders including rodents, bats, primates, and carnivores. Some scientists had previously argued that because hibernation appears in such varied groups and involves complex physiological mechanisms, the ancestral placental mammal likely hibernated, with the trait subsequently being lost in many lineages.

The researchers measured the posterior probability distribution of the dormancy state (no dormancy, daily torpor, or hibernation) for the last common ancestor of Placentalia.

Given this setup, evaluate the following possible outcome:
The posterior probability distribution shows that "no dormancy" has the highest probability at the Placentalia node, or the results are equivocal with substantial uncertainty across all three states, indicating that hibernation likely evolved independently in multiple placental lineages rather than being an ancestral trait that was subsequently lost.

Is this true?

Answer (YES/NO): YES